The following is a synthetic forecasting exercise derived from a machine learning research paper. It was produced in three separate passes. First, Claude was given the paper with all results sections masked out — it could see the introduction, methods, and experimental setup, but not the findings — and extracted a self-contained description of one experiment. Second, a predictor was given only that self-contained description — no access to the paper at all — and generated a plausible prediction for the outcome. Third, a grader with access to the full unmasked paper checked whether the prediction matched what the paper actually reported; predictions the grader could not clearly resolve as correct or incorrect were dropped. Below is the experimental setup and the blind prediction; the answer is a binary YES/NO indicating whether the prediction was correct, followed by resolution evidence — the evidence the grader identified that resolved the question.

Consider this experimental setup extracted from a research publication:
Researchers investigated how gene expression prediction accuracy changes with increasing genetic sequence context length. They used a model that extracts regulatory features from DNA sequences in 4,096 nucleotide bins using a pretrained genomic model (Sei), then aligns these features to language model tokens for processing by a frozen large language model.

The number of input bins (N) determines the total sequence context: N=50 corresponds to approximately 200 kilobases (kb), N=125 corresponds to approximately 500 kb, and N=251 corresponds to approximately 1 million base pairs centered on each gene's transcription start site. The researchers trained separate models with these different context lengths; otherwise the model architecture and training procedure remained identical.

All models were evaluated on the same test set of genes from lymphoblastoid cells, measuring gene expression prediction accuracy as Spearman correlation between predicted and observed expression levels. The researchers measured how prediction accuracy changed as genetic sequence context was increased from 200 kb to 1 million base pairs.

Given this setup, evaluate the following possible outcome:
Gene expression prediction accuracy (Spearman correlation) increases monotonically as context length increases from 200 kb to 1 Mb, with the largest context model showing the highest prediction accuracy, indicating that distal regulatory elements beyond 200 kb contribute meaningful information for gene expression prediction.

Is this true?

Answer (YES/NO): NO